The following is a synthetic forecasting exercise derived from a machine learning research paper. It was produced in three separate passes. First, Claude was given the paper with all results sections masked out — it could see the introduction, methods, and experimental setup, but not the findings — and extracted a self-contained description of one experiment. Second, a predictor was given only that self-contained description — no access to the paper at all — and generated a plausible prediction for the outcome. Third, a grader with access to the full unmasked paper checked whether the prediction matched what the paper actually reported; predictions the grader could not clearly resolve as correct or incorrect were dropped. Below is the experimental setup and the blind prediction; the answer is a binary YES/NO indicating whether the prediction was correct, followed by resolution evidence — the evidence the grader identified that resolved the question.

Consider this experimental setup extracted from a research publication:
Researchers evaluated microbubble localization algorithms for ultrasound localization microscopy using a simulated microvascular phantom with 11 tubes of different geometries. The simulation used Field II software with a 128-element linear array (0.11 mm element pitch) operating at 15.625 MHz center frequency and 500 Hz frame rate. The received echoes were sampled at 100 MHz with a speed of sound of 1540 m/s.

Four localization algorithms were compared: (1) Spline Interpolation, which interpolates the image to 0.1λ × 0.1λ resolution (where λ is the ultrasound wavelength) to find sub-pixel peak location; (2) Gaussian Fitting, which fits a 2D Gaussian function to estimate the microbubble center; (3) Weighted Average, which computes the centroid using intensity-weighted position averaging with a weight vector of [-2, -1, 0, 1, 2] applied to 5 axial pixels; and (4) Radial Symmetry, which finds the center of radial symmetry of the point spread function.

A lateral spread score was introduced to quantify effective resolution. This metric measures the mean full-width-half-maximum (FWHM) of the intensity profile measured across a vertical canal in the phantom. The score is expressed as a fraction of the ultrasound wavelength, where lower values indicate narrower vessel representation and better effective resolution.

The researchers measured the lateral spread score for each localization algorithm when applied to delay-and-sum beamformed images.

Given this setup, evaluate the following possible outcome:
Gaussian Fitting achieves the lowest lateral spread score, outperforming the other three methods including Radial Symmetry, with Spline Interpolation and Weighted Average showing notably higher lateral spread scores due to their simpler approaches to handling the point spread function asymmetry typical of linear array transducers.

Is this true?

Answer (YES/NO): NO